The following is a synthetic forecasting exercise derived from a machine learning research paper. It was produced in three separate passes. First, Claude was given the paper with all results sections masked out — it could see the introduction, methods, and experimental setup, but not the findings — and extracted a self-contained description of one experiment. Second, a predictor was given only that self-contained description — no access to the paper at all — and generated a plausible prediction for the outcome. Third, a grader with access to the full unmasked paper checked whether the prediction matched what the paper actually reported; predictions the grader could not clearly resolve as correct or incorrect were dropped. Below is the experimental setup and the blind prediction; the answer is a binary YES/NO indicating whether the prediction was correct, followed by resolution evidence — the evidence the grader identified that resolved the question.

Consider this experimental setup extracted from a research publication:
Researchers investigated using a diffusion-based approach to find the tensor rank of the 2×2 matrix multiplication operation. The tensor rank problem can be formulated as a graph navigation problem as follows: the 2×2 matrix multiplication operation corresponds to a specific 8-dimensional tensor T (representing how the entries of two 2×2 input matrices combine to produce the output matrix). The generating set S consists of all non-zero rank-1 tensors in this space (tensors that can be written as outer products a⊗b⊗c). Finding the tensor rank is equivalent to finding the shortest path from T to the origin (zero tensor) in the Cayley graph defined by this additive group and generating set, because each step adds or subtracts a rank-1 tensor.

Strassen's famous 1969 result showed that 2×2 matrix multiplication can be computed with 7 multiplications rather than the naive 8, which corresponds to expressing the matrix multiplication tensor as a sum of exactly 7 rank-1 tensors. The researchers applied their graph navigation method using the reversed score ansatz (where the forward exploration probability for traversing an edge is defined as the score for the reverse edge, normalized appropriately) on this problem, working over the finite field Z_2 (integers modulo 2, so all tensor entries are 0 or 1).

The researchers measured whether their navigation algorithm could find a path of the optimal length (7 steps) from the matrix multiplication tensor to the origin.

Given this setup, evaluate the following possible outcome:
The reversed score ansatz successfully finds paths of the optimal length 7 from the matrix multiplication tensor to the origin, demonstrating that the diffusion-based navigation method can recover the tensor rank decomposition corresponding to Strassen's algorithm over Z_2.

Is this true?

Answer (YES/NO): YES